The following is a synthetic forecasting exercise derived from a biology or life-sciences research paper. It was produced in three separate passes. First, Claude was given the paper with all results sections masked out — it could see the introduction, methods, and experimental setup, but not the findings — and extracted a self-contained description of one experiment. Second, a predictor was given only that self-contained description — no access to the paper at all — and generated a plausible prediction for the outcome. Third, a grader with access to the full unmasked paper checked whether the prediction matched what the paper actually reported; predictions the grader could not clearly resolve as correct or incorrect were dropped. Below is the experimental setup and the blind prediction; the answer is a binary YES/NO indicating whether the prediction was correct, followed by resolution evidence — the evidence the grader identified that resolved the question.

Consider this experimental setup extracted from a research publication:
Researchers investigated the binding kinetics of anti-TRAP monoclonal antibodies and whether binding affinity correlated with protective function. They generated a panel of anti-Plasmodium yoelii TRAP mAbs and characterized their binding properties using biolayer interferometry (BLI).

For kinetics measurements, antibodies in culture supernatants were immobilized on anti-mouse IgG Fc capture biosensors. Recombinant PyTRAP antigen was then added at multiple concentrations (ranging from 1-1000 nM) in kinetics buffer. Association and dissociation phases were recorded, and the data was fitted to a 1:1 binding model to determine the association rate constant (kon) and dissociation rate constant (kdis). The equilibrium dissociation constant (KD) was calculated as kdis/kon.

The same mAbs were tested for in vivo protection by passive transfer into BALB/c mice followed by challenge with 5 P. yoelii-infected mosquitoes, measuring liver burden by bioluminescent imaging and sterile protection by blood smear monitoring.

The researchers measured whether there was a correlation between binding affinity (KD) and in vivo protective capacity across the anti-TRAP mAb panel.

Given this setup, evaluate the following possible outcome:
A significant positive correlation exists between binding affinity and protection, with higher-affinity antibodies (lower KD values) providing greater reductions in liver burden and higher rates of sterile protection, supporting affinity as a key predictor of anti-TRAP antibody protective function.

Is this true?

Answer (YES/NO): NO